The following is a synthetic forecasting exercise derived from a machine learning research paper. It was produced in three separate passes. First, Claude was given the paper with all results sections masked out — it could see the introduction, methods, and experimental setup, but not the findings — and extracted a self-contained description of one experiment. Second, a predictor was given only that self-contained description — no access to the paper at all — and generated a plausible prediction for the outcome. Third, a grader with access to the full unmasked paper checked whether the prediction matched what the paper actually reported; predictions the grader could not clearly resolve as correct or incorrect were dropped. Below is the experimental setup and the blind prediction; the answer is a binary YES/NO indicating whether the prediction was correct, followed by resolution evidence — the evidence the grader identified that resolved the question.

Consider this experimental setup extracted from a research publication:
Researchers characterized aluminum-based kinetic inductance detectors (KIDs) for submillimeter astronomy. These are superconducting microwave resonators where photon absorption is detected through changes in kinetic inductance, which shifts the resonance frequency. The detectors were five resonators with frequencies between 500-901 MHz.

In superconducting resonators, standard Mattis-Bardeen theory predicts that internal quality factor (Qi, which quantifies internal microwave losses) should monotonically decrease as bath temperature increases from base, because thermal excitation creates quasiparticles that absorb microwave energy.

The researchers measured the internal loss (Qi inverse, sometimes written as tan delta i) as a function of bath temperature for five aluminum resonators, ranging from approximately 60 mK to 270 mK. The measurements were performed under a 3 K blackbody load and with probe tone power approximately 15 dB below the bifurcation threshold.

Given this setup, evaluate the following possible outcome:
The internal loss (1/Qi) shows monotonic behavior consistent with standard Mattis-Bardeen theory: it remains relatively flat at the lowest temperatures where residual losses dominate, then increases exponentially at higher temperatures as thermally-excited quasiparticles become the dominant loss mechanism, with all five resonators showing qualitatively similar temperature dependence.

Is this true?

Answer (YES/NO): NO